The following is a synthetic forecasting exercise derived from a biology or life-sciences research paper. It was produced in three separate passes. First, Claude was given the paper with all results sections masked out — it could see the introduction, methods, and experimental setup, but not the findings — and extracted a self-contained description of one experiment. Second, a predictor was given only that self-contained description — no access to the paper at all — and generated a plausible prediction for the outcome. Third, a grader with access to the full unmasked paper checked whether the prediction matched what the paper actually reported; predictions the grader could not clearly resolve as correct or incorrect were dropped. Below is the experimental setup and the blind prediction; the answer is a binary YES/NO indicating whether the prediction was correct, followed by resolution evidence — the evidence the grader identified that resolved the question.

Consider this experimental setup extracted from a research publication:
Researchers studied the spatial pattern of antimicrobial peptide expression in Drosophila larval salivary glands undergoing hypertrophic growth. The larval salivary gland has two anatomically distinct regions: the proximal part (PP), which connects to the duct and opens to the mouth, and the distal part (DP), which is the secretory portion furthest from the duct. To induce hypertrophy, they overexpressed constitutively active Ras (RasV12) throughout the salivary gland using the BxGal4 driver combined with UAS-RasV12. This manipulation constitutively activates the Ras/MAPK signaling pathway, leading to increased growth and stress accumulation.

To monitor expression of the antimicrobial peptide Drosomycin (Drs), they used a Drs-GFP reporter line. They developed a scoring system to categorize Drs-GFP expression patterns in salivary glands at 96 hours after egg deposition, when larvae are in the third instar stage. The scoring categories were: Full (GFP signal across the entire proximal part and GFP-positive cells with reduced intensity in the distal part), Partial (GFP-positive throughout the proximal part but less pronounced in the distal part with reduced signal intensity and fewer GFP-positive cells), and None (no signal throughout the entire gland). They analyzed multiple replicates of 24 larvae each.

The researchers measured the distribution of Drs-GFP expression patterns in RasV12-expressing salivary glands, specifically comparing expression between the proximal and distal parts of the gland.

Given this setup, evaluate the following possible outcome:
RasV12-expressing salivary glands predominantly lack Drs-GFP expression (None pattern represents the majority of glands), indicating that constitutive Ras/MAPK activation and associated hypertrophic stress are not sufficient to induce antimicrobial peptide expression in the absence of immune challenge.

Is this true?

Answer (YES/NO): NO